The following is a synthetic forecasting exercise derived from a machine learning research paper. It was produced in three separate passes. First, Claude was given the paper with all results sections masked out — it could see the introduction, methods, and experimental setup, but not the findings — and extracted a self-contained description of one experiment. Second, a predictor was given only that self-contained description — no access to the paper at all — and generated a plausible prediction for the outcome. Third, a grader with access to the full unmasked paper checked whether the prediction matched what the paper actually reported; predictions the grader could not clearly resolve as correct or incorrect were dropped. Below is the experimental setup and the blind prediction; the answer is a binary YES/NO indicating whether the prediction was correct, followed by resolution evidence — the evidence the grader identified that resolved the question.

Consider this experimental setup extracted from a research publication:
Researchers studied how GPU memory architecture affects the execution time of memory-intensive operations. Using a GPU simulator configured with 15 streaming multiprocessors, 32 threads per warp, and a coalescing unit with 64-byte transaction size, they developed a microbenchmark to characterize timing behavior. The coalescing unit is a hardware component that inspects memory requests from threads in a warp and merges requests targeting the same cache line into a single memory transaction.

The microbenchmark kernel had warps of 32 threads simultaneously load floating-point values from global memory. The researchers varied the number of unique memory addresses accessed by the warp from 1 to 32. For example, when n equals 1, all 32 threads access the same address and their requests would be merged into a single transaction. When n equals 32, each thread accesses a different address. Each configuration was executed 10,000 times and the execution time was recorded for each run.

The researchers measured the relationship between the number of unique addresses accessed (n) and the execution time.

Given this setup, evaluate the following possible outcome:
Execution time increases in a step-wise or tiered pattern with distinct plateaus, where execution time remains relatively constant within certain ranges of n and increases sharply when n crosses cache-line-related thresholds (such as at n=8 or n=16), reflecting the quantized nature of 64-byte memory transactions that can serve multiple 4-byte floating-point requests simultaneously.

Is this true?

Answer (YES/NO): NO